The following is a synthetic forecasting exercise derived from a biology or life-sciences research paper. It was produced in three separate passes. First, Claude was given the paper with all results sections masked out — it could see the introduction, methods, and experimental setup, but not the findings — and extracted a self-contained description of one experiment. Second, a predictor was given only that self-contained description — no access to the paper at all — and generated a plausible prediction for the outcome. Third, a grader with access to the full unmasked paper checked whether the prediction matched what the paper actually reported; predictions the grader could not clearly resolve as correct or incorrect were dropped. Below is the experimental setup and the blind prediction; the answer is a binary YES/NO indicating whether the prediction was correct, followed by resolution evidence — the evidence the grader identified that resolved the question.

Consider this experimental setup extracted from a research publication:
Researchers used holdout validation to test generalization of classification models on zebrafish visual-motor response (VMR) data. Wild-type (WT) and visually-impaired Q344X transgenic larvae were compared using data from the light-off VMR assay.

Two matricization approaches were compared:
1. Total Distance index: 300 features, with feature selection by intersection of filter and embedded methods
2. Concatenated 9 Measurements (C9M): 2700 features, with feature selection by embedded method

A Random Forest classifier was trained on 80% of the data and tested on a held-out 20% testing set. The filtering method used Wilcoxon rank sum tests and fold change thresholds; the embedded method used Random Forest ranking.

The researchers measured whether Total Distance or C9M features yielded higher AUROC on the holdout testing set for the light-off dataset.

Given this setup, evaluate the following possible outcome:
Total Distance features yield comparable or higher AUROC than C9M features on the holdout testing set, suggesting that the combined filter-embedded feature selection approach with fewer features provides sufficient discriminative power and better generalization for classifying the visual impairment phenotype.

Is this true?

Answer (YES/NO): YES